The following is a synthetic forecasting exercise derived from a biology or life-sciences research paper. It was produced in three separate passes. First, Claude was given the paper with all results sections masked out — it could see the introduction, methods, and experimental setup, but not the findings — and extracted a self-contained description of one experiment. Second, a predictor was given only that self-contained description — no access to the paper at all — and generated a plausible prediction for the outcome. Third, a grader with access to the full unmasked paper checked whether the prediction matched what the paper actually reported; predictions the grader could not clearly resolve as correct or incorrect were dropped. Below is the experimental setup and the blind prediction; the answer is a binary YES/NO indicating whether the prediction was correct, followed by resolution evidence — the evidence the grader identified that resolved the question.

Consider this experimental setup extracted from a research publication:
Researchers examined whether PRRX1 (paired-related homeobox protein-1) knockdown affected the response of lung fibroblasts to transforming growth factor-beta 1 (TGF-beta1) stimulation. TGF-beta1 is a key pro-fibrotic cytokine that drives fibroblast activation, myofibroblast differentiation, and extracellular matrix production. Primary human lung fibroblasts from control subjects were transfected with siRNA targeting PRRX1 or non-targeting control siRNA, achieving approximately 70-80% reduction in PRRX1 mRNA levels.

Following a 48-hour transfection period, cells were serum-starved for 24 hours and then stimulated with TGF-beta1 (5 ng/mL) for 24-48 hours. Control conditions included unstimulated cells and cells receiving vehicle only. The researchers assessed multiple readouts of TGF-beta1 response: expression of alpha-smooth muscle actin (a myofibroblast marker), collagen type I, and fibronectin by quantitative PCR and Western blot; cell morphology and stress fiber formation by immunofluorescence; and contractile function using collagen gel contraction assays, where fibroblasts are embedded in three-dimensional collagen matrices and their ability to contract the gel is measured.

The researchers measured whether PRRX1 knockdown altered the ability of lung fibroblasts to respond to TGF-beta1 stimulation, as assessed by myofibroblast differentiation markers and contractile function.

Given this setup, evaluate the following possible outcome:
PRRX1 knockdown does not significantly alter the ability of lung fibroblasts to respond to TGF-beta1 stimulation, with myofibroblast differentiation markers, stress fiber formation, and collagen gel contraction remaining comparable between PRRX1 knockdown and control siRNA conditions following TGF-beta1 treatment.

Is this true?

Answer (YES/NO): NO